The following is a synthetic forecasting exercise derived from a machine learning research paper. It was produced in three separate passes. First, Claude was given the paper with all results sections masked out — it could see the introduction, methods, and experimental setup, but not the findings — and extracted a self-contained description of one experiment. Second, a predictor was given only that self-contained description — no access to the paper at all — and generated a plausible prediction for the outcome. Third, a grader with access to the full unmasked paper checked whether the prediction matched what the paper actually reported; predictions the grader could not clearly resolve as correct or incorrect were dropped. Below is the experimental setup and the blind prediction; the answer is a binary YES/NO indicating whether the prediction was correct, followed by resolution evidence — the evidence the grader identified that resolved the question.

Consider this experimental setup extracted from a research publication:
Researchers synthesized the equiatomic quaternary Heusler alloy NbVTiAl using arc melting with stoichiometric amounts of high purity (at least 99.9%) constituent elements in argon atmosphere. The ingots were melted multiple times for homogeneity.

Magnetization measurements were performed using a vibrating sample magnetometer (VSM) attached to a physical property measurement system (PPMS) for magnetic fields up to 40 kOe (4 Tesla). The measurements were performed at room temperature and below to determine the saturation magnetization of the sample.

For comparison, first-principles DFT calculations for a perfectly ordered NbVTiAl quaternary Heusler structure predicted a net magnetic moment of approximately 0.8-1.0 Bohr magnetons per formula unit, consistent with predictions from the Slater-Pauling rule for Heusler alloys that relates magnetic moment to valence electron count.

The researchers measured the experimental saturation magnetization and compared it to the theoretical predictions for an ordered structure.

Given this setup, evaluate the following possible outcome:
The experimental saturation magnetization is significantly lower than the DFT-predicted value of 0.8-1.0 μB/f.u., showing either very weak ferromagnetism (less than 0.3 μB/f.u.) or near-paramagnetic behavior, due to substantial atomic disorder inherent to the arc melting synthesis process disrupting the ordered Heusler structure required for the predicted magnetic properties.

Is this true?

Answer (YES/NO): YES